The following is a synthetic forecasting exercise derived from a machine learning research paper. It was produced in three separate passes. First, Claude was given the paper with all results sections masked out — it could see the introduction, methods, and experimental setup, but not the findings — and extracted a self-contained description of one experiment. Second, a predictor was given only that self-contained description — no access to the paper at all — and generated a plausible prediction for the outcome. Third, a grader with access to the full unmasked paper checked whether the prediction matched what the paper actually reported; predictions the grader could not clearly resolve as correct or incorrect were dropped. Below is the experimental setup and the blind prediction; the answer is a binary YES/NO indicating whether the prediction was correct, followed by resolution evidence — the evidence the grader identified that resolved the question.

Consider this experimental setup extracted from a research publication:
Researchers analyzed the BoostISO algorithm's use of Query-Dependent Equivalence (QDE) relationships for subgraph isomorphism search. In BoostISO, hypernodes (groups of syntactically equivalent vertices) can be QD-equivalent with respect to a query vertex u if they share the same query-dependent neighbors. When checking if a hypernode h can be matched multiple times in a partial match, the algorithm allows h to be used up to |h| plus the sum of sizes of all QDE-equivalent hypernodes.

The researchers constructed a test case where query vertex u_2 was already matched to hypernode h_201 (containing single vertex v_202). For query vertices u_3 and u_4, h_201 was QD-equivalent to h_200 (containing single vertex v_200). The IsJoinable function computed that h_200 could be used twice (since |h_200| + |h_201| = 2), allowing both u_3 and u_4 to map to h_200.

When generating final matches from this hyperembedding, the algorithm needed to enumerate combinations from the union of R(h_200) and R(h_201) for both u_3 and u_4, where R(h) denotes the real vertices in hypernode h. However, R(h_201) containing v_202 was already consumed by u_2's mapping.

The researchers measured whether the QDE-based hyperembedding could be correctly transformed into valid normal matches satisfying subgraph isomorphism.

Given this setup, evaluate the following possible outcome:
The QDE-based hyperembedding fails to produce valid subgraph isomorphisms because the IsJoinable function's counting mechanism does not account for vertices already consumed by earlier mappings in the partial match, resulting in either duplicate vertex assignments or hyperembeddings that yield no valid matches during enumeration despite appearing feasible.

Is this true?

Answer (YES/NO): YES